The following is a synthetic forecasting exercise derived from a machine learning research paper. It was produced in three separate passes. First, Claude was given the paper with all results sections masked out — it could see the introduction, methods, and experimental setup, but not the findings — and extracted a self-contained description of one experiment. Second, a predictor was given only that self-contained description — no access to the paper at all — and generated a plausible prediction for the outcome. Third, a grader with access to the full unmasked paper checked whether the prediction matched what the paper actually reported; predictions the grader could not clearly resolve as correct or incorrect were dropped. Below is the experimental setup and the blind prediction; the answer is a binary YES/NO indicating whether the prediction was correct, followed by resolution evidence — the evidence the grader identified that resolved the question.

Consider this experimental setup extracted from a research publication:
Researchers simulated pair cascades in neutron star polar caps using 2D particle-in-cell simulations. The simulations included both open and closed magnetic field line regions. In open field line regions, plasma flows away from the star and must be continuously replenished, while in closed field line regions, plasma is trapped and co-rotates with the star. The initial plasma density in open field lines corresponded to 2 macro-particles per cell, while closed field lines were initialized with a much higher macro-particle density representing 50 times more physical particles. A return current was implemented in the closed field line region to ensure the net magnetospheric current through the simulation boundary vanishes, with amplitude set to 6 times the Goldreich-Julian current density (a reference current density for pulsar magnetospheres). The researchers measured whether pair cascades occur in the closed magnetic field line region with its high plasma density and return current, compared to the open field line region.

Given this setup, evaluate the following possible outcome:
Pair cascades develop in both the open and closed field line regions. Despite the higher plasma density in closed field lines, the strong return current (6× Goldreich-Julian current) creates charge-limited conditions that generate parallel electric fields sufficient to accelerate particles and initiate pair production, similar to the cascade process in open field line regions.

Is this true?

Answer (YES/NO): NO